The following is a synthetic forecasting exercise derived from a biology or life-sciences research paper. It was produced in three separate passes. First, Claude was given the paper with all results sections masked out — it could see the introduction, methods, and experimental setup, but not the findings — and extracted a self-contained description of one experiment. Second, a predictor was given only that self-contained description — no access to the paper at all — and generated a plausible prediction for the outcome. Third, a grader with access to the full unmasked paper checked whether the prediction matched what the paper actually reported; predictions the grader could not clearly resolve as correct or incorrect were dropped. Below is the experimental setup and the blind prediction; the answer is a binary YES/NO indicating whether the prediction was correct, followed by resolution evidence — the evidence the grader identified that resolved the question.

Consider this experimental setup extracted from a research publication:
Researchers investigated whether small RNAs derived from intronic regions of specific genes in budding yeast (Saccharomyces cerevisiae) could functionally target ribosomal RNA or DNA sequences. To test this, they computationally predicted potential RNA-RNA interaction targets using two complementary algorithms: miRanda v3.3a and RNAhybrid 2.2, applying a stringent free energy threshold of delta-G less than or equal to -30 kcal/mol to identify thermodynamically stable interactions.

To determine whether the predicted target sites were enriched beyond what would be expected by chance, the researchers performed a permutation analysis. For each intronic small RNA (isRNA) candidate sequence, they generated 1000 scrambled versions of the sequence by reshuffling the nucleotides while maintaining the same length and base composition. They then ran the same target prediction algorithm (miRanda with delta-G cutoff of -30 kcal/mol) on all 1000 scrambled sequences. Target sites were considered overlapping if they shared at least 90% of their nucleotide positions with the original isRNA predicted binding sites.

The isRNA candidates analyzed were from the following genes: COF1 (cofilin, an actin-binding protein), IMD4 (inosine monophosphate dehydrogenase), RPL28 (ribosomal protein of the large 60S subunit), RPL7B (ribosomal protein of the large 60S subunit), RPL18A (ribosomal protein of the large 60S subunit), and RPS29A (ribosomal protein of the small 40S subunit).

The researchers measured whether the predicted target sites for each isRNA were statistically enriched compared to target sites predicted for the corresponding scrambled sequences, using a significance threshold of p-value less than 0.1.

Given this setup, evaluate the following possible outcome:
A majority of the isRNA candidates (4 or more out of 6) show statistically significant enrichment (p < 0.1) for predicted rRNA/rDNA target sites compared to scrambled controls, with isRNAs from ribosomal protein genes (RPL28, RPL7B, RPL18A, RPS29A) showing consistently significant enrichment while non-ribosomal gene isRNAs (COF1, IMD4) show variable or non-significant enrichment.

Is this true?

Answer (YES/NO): NO